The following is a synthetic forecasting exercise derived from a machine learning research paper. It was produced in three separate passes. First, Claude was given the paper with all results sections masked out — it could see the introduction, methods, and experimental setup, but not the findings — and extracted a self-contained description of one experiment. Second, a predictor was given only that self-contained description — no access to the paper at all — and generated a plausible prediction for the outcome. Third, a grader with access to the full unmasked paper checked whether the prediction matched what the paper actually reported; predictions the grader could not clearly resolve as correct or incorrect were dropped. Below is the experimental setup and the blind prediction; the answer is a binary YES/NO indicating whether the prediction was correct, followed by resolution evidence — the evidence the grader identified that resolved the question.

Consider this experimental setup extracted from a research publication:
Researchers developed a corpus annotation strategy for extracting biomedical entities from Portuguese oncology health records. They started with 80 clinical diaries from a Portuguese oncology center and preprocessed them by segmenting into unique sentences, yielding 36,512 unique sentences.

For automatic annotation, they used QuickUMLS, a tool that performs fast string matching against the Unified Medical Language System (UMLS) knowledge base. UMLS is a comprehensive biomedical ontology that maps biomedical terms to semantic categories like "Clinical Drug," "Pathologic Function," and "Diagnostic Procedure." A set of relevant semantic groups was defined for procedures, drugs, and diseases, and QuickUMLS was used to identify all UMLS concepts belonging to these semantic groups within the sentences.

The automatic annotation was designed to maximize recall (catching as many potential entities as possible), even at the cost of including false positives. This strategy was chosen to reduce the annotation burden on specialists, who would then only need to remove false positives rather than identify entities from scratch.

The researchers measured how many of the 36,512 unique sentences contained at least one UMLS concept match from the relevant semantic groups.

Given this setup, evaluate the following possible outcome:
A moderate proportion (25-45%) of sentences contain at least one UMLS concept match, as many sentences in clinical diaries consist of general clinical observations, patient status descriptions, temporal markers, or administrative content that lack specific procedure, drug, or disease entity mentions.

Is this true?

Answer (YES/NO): YES